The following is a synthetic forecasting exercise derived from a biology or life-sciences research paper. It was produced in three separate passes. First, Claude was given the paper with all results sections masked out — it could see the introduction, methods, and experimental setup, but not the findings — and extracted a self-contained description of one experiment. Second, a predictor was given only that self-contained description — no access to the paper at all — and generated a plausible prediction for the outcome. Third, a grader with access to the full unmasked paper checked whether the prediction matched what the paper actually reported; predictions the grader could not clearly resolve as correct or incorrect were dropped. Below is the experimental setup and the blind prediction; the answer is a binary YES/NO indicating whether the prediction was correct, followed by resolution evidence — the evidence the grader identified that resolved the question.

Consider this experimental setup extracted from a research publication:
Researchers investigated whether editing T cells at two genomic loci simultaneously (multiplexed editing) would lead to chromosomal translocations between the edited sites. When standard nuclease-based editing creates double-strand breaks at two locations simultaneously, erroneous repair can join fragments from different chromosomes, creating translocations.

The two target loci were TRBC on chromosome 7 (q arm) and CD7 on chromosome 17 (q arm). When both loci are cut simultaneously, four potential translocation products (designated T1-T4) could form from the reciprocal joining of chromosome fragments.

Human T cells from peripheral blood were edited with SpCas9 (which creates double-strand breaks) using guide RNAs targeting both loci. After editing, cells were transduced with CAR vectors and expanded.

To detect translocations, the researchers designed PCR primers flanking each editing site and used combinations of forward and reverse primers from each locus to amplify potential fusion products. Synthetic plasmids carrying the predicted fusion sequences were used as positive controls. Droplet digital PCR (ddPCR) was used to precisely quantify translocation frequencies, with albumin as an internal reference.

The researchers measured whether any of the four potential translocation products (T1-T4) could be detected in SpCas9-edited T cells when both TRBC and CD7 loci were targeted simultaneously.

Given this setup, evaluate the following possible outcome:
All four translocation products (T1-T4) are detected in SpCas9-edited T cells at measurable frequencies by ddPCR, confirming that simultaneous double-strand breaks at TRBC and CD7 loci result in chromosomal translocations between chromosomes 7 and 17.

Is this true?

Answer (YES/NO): YES